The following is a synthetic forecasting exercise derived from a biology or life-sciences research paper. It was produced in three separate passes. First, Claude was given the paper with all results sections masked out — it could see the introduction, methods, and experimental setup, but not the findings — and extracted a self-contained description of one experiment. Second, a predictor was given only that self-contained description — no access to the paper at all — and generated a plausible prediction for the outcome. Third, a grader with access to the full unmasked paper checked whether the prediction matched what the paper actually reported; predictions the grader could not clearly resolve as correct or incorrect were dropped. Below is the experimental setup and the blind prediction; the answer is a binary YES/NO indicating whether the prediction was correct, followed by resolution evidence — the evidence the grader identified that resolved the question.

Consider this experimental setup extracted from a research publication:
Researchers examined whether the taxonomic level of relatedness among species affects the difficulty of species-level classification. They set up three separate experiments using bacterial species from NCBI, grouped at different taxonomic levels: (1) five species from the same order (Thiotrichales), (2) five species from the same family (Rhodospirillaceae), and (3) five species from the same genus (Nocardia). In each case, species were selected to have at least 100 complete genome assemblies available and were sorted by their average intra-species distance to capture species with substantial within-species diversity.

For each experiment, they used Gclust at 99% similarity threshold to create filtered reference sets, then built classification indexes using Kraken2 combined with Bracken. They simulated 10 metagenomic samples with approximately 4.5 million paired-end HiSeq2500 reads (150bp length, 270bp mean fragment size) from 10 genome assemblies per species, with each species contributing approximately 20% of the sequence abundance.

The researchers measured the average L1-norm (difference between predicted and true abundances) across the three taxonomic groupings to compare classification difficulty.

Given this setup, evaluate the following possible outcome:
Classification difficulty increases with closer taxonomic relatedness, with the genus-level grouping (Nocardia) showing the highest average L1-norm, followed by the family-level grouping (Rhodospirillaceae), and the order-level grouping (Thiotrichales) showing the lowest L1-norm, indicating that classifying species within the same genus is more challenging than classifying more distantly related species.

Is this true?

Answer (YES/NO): NO